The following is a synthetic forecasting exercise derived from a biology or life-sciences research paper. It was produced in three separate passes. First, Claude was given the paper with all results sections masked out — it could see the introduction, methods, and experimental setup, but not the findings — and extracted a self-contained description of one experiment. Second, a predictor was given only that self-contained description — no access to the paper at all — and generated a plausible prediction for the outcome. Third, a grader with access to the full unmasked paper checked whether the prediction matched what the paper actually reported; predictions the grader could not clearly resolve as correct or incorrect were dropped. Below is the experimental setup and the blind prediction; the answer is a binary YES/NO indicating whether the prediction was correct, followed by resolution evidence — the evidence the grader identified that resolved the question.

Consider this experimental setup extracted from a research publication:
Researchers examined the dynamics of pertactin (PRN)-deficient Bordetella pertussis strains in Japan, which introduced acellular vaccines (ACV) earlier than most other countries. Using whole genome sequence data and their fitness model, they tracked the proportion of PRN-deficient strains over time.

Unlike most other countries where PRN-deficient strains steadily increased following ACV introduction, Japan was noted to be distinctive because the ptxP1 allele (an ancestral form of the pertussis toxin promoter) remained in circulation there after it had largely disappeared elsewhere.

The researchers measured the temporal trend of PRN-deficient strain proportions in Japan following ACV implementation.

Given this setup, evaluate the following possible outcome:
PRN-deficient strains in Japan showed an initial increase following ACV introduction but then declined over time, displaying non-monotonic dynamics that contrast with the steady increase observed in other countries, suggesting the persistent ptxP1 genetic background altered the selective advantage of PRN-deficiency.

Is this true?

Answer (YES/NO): YES